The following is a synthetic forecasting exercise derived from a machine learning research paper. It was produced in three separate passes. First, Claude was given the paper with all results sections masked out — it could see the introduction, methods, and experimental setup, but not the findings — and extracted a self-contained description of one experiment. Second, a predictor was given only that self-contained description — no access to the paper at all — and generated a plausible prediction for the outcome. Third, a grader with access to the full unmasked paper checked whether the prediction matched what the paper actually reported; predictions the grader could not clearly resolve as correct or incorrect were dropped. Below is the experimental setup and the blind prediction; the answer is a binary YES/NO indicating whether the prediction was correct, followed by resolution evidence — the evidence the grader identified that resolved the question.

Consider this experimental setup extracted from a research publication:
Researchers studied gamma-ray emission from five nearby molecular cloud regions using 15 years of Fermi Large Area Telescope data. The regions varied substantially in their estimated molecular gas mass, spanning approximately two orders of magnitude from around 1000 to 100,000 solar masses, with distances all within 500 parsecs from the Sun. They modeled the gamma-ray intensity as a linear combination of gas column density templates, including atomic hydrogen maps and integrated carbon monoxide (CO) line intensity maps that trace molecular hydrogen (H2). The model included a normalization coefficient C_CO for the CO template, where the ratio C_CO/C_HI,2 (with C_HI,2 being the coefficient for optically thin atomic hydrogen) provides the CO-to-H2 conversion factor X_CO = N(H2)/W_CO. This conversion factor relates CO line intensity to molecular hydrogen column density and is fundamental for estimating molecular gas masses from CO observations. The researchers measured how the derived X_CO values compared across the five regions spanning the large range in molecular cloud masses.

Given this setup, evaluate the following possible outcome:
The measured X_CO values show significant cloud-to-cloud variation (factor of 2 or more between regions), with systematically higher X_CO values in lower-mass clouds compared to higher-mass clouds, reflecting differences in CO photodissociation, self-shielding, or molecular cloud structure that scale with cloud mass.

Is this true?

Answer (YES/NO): NO